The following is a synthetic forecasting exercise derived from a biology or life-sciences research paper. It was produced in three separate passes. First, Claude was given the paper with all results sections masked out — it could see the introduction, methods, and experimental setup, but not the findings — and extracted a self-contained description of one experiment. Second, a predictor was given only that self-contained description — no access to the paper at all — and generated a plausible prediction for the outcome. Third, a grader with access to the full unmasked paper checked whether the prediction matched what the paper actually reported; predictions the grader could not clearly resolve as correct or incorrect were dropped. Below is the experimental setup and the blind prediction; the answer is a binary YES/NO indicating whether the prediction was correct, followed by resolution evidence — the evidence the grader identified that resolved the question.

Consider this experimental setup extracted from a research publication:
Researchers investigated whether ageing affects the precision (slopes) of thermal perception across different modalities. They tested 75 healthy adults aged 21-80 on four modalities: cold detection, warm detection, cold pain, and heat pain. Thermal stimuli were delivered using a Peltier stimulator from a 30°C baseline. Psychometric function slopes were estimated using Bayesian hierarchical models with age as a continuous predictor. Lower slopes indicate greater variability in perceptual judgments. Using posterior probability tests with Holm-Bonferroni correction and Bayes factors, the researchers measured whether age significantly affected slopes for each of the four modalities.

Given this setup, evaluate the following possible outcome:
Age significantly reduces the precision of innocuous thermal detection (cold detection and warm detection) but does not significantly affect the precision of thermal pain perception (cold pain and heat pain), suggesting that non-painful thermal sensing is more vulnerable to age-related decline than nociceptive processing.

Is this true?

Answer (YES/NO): NO